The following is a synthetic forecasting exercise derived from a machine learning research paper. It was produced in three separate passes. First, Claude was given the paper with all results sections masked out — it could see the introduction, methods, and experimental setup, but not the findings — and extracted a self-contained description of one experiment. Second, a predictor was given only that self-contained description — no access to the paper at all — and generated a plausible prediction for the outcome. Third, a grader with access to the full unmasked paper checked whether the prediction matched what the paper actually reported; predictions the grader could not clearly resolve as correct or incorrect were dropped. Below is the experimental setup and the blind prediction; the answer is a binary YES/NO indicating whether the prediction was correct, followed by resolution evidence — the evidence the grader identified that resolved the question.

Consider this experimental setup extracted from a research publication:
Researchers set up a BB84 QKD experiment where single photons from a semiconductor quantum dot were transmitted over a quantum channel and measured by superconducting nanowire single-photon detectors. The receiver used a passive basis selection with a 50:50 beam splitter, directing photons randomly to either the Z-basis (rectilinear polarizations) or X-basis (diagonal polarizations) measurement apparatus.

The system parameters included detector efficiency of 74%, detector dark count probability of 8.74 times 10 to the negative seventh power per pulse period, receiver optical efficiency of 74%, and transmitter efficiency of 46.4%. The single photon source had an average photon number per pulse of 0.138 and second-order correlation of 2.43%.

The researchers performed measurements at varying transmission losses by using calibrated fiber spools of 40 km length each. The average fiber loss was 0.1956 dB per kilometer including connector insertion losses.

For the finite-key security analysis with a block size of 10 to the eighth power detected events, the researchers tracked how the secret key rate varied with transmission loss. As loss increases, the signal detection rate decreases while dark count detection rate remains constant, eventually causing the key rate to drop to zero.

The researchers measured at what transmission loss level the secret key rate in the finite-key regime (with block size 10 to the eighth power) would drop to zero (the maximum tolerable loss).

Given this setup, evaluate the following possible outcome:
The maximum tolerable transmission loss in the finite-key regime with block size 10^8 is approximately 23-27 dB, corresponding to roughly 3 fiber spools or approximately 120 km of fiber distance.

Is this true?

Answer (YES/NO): NO